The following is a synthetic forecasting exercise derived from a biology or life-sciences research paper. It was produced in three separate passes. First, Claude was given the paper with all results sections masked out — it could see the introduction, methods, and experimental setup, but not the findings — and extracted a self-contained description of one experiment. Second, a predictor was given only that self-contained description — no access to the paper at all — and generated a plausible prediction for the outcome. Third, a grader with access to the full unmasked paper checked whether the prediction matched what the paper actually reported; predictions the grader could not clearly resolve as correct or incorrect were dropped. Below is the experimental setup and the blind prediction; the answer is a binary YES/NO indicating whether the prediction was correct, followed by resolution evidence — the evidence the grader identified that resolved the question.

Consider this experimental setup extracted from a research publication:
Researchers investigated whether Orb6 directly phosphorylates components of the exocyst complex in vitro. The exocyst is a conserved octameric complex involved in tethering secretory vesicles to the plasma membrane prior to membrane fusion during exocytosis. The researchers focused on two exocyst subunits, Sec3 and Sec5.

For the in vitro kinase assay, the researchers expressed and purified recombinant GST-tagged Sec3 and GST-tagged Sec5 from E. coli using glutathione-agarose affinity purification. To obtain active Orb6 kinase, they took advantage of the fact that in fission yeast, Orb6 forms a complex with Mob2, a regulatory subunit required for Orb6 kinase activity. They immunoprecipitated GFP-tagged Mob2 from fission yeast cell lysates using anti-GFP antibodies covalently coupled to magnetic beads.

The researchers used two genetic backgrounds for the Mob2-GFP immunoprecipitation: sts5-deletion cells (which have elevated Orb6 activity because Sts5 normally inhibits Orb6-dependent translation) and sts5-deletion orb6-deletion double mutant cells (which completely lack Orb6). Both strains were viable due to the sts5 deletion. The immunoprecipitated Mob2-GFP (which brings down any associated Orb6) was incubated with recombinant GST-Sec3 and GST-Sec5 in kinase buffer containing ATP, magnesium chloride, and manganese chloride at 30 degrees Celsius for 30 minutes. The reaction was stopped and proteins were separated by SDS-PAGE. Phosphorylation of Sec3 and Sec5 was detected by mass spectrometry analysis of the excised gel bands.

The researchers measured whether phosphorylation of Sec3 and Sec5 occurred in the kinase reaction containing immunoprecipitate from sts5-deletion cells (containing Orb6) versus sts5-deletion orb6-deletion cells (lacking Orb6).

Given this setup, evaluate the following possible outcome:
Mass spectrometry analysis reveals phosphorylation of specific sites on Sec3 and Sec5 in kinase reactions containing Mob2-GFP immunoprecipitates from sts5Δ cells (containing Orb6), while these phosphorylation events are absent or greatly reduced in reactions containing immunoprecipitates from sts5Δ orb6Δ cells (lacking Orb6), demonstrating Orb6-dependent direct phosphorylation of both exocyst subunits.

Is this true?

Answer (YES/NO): YES